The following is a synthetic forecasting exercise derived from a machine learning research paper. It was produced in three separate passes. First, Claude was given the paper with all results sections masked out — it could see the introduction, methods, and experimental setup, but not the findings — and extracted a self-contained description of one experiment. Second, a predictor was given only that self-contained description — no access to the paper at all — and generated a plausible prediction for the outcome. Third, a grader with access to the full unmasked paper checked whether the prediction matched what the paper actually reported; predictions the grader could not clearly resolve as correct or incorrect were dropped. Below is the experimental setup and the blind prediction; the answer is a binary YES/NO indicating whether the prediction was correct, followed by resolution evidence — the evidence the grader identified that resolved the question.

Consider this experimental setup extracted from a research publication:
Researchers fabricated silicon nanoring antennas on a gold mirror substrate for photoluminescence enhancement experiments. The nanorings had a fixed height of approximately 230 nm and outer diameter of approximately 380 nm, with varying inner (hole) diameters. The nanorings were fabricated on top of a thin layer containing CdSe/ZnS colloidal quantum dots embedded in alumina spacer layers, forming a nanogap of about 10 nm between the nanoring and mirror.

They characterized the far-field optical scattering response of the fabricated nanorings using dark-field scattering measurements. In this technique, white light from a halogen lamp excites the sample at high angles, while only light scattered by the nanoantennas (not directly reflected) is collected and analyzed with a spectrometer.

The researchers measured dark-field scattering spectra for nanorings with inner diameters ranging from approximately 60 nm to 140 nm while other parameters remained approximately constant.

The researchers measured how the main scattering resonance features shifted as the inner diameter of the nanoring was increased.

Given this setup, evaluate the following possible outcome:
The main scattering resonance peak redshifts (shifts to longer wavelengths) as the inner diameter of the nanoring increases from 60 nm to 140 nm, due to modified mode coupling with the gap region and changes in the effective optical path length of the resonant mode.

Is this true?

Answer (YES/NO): NO